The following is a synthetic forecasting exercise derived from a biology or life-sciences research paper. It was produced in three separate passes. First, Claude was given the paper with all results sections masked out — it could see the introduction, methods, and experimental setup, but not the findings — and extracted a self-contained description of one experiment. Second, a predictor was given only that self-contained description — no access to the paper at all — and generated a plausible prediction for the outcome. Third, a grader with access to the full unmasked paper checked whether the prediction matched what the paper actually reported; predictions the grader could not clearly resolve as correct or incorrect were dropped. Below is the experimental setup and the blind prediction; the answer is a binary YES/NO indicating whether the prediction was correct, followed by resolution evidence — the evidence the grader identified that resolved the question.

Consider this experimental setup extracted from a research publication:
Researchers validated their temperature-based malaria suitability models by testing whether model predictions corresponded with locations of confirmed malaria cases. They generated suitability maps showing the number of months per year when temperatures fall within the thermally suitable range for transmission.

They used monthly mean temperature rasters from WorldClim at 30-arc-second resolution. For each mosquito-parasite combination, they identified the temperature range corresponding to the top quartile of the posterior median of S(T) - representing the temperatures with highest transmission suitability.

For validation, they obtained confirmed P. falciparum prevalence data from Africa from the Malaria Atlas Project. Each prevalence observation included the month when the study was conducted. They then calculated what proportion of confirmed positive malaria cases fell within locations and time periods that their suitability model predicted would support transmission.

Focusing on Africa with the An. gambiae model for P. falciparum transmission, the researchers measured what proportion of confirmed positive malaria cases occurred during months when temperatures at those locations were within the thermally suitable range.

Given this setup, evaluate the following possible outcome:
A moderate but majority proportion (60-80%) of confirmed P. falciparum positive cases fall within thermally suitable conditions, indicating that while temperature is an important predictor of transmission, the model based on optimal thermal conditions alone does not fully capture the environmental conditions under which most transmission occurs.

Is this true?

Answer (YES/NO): NO